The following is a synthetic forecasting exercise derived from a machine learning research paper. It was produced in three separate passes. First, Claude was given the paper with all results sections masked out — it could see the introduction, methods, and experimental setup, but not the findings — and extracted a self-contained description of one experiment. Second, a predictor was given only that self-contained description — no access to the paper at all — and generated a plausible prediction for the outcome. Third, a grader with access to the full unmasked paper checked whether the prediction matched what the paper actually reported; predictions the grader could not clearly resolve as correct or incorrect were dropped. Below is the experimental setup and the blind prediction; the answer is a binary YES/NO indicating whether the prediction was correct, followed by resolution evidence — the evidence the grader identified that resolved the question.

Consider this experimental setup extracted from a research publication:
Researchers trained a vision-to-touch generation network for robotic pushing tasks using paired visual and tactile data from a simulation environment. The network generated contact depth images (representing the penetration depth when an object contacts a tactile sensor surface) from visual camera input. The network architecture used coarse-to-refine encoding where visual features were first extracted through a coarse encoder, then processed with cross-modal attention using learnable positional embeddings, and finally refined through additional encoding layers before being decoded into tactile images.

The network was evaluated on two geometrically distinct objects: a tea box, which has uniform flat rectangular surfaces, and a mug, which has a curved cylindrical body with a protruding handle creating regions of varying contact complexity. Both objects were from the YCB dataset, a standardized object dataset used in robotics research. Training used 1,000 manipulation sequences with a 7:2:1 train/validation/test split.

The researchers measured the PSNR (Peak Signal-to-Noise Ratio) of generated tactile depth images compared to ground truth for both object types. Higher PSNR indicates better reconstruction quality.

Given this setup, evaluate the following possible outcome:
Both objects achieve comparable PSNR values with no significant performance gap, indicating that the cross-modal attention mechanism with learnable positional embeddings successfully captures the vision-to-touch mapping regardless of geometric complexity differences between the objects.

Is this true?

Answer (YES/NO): NO